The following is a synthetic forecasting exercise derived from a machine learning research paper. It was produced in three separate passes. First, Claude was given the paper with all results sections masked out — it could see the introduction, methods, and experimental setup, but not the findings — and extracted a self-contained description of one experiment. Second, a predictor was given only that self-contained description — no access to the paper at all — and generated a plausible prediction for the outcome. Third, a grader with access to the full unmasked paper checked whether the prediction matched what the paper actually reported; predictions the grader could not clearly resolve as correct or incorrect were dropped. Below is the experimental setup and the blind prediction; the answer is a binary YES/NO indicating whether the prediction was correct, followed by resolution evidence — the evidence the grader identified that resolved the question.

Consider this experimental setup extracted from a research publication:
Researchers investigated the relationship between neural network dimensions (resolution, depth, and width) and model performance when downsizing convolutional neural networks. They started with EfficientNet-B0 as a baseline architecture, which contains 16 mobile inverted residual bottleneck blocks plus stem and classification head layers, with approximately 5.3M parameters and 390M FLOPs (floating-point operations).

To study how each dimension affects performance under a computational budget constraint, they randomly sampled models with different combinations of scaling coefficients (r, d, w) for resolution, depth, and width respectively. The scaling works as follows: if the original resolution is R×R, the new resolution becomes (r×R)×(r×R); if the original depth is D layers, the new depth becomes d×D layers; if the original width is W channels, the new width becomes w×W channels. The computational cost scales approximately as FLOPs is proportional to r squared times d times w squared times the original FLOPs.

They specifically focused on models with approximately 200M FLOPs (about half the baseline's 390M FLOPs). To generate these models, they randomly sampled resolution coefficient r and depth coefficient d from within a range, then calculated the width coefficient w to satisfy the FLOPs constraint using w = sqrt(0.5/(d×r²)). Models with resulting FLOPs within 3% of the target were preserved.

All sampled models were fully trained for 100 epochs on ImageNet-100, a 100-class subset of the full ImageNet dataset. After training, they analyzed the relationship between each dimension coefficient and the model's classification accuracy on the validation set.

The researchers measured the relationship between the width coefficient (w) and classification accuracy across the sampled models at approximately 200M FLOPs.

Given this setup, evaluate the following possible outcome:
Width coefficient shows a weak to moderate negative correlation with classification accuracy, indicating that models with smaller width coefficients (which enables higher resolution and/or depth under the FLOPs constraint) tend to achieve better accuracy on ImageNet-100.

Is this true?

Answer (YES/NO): YES